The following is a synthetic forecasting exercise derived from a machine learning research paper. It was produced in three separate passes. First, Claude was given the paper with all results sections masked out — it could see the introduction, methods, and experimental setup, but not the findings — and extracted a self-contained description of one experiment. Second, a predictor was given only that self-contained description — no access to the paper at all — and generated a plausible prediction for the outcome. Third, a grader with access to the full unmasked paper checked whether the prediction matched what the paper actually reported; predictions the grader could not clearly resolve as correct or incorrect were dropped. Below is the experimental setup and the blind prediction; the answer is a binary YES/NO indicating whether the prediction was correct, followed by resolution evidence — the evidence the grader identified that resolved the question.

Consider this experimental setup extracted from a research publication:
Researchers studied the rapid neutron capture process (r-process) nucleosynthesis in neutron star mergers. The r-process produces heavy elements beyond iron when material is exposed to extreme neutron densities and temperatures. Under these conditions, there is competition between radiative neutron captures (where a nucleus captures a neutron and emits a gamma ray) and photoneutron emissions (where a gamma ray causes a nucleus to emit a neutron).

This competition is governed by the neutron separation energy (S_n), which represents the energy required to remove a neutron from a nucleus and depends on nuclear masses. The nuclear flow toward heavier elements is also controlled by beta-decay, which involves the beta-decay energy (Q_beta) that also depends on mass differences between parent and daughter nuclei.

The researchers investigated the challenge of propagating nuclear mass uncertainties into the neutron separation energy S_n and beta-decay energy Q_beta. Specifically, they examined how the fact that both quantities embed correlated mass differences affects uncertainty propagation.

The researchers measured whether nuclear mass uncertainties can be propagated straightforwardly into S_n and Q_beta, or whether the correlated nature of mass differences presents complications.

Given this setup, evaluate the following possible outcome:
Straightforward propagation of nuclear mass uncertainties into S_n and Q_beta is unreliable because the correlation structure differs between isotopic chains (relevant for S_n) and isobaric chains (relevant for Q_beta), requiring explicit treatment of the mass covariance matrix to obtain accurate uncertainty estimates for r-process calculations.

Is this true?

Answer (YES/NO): NO